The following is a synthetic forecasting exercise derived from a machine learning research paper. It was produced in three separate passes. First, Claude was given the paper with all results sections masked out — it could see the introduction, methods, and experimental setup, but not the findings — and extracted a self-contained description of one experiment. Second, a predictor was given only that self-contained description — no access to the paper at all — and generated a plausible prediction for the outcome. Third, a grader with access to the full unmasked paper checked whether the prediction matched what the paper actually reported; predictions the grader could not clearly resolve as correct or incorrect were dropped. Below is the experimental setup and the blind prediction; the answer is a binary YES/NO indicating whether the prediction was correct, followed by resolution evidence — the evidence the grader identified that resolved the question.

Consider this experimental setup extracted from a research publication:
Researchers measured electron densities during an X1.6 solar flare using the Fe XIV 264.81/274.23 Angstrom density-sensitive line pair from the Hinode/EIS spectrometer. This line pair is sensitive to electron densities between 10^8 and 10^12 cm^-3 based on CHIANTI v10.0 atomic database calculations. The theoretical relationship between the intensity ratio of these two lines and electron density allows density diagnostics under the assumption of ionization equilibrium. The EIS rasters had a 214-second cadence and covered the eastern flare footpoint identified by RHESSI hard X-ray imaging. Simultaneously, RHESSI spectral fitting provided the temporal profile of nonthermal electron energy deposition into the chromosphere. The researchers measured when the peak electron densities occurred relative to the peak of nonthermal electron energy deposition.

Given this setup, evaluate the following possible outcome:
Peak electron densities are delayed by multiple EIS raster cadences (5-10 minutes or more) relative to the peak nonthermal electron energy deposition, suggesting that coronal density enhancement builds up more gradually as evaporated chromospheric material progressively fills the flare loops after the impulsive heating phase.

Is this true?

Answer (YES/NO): NO